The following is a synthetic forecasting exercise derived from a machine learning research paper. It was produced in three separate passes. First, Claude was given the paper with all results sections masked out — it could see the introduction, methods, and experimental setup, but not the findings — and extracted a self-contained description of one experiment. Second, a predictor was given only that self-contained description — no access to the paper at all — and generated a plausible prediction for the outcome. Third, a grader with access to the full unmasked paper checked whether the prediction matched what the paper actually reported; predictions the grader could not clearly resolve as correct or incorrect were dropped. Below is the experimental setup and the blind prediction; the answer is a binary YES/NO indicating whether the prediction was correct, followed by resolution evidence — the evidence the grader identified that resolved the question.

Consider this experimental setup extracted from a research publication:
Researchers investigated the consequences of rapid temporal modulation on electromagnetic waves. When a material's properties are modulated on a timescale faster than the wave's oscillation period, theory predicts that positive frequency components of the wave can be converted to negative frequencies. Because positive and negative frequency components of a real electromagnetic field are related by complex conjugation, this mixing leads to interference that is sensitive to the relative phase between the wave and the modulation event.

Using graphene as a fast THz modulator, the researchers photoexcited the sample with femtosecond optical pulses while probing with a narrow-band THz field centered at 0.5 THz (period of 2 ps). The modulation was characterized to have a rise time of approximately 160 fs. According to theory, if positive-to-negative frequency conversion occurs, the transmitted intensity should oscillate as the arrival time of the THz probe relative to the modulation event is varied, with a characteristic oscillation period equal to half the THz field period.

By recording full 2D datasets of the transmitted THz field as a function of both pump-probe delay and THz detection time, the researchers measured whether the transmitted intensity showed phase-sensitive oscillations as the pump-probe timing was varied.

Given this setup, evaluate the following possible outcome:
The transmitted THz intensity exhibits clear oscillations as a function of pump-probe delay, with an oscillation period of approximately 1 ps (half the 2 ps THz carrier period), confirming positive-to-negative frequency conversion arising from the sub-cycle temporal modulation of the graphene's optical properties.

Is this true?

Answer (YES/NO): YES